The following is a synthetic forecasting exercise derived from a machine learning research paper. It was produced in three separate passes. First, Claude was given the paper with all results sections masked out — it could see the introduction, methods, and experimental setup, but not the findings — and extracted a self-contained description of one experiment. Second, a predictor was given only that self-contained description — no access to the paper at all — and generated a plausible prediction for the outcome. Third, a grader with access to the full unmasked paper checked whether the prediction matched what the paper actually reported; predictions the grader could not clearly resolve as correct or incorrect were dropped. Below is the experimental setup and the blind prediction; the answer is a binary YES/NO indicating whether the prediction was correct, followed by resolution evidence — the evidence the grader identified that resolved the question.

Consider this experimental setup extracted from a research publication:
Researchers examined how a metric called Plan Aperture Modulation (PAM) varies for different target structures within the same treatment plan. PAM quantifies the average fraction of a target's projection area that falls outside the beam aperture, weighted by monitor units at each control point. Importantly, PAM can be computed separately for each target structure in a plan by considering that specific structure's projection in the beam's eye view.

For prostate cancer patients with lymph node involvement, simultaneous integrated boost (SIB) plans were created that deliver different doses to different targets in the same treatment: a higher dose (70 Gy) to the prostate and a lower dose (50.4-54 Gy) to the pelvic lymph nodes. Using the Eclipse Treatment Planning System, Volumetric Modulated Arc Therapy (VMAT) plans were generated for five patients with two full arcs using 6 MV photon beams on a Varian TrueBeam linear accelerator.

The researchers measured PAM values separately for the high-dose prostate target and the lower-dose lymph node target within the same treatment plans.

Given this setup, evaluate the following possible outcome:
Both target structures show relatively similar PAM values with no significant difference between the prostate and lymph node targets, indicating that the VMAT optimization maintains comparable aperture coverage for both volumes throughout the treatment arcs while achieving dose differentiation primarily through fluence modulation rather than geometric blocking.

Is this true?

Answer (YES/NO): NO